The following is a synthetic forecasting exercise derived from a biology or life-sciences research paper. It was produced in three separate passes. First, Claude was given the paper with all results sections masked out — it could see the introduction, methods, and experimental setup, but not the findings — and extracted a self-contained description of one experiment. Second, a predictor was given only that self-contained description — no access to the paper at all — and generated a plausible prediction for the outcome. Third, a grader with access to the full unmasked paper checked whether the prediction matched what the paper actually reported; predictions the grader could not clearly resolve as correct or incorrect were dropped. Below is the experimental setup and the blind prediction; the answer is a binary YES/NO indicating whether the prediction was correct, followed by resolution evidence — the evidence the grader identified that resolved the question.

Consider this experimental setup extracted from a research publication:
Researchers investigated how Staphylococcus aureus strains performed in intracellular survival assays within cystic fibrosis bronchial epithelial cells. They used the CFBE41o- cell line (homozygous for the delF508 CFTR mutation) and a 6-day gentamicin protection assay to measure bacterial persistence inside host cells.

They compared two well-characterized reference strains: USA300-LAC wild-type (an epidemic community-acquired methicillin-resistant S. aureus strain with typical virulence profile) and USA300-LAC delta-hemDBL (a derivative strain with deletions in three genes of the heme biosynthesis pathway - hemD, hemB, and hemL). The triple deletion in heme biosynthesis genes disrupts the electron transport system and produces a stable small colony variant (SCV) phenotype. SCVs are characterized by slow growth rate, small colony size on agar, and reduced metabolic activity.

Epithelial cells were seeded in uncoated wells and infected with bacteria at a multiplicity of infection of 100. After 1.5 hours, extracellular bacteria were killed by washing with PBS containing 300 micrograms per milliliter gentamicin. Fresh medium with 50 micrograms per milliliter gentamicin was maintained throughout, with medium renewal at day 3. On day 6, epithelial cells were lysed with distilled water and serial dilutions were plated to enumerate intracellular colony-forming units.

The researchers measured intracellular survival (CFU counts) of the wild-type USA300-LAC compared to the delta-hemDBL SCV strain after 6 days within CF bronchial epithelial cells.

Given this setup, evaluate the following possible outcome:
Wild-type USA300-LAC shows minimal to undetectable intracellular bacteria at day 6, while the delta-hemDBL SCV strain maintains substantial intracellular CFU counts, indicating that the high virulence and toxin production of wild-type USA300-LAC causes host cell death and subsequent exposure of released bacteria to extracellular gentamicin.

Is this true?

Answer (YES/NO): YES